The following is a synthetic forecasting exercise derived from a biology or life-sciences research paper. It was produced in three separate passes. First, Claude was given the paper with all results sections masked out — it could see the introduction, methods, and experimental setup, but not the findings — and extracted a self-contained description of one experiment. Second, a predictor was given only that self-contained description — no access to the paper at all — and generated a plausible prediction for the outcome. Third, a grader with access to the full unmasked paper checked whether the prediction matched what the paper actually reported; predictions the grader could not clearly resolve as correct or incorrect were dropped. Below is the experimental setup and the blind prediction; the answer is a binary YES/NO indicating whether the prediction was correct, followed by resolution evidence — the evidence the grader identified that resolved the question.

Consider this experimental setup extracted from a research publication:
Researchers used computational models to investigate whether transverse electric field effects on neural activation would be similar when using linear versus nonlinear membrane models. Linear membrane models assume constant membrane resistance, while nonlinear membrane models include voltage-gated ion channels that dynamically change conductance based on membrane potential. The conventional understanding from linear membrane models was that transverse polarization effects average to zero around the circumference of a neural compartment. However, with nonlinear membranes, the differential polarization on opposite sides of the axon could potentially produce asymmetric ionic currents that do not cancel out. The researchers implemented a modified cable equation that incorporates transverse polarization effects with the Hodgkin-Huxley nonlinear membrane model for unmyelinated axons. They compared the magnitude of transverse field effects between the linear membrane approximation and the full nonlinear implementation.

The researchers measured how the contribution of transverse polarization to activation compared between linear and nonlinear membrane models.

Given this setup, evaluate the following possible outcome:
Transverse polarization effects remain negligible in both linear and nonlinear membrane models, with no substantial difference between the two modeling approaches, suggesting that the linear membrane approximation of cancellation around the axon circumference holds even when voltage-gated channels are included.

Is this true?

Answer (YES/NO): NO